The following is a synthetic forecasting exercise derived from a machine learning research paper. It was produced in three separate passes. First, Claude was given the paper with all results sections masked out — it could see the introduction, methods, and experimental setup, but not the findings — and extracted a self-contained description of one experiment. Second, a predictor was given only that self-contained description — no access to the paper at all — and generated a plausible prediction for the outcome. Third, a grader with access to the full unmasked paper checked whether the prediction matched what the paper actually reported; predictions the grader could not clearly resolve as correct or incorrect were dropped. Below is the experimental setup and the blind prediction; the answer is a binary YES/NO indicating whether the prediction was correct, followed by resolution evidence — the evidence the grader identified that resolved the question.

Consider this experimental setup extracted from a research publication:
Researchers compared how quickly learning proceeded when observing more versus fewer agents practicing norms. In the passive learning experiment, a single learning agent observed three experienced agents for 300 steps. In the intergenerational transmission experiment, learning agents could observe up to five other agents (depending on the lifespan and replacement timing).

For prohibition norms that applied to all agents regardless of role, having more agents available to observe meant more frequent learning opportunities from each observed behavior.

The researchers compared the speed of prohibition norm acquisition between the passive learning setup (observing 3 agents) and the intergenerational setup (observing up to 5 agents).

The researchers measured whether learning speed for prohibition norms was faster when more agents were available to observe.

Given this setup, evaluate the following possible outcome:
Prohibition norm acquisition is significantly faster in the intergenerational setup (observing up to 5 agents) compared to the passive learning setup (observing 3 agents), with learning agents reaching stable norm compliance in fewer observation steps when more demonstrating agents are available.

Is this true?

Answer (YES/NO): YES